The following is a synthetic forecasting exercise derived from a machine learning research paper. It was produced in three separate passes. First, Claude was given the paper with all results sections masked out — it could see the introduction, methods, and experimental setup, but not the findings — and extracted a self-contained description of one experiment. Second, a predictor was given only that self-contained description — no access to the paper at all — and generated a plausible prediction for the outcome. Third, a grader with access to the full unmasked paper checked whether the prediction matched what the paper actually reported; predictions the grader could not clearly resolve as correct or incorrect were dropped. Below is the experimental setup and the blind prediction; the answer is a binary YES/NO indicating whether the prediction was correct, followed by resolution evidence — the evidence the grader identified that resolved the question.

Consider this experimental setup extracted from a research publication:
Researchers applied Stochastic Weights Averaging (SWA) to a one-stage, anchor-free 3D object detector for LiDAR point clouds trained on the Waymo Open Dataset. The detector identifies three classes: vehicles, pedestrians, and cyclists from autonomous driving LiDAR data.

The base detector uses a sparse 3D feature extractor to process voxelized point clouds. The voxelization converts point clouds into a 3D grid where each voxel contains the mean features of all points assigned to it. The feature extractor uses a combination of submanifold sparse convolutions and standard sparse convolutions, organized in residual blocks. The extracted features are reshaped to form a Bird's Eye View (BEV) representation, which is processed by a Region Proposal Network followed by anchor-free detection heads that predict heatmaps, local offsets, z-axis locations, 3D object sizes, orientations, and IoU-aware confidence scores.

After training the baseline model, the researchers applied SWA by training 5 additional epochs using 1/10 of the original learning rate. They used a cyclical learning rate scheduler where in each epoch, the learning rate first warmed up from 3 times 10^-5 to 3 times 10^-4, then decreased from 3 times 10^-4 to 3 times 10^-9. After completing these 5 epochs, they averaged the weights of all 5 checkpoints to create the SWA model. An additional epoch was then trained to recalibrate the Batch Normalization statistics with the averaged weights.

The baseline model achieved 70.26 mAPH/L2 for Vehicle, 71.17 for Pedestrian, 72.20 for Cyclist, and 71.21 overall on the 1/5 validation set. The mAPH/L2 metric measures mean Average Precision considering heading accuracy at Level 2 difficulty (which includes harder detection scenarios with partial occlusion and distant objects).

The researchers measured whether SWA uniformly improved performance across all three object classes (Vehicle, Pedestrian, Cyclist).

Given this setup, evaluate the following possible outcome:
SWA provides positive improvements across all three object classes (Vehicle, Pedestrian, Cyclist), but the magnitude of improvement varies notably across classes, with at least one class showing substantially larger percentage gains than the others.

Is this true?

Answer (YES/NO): NO